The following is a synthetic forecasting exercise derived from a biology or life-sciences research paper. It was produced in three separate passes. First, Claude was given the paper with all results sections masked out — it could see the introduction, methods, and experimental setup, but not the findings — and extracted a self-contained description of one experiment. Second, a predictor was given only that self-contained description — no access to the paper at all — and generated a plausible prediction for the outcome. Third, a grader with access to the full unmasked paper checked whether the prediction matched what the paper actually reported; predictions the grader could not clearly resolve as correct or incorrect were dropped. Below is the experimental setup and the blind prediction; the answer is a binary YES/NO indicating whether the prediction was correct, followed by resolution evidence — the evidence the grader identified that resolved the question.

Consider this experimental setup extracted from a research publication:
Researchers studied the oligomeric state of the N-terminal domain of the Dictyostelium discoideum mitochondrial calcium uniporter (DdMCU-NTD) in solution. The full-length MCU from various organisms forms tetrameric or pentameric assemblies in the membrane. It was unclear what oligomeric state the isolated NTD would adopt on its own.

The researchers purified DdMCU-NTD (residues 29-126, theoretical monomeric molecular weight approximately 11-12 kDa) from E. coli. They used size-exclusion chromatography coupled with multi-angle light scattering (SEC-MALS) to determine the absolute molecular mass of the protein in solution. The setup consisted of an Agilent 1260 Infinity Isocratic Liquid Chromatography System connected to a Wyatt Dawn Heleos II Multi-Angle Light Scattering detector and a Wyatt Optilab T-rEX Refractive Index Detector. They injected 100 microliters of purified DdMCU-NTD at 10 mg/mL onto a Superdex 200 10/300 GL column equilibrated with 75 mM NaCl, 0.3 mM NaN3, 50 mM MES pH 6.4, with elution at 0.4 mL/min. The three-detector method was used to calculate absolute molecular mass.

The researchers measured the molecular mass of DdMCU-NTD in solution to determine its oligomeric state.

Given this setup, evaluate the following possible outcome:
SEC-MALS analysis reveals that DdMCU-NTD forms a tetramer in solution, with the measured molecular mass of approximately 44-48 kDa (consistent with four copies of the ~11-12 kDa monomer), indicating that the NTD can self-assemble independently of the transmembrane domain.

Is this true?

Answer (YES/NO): NO